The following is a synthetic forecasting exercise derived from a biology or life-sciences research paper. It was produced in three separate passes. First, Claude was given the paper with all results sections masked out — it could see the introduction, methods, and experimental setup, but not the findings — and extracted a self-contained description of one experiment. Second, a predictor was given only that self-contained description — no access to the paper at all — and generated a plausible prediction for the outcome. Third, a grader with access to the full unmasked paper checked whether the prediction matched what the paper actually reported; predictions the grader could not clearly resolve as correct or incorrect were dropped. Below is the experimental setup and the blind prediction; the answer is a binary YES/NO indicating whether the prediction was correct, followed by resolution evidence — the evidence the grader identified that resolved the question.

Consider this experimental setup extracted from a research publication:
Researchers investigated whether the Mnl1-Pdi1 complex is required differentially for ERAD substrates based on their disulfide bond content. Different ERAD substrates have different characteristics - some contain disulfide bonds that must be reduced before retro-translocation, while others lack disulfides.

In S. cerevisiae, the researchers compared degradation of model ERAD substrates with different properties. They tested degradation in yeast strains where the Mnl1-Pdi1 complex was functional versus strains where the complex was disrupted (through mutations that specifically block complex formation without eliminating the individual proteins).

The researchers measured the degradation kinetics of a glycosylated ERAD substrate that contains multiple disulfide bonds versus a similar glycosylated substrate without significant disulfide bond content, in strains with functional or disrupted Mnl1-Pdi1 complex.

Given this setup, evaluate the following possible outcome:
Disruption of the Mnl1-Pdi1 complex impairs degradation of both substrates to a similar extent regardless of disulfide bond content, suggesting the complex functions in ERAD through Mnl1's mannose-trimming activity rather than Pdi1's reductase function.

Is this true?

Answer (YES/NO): NO